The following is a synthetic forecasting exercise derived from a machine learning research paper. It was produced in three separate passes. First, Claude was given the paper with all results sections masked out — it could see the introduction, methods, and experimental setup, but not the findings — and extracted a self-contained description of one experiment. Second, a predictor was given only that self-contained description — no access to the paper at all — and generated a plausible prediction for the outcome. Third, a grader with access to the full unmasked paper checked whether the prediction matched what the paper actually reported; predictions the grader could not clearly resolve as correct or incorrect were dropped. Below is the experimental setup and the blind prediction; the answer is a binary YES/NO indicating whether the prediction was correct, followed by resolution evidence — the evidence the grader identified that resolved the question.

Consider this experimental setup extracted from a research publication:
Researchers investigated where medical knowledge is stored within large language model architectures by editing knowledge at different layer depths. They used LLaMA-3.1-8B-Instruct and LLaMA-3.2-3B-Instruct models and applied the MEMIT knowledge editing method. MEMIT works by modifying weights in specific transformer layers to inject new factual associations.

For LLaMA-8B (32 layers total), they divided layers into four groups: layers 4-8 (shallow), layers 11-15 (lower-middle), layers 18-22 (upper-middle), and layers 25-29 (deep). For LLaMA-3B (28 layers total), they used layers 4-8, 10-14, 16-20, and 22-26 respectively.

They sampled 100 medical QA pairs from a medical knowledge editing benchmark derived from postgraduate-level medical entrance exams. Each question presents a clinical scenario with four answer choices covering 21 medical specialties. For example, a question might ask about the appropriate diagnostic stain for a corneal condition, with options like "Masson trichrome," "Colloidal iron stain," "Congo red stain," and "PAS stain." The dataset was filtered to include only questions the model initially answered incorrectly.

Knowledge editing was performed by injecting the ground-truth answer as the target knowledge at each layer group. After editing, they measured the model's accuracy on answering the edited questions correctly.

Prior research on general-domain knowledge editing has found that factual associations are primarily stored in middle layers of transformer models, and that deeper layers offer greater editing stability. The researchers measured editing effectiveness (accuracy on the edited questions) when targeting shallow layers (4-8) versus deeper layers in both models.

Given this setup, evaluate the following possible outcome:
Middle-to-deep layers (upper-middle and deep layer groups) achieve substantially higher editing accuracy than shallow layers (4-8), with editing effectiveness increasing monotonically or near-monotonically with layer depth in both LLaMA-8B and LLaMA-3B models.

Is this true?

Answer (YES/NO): NO